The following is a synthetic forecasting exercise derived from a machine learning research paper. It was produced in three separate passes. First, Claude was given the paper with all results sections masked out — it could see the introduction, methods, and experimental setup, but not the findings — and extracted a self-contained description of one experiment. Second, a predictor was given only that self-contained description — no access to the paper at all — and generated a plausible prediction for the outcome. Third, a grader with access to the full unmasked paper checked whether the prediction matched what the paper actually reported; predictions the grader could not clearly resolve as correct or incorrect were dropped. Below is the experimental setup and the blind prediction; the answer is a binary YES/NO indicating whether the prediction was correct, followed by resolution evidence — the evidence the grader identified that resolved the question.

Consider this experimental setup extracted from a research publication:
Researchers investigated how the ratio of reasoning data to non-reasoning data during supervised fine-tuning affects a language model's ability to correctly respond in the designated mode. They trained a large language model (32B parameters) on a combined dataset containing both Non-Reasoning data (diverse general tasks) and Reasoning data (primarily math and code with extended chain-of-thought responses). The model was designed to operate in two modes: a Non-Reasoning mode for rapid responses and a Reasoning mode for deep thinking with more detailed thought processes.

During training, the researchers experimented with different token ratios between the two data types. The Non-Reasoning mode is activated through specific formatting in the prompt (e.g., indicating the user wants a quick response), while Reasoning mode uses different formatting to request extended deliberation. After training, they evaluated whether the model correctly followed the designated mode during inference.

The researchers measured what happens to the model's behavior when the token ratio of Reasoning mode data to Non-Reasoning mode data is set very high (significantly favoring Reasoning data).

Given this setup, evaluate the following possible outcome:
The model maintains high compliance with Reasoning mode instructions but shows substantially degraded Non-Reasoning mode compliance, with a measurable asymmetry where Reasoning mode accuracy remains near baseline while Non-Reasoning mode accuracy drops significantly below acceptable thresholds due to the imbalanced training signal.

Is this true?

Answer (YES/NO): NO